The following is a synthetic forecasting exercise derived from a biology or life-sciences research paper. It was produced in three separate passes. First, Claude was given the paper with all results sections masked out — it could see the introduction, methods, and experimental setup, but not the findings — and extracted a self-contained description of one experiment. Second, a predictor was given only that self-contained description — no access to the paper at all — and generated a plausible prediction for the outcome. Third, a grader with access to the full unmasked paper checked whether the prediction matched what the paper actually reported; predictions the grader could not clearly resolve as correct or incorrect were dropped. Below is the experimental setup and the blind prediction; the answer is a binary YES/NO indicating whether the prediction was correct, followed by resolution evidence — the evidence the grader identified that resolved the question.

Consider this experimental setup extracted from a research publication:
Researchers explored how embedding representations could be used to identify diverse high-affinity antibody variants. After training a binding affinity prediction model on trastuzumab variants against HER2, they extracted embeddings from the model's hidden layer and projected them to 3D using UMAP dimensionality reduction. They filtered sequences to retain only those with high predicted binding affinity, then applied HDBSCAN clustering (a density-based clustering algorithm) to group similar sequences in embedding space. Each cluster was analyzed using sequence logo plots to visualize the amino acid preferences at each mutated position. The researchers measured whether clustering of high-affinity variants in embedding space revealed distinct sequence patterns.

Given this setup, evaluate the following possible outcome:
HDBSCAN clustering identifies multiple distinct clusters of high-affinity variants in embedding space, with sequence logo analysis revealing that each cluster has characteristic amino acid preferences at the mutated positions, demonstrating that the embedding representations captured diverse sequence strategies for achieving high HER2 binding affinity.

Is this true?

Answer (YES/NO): YES